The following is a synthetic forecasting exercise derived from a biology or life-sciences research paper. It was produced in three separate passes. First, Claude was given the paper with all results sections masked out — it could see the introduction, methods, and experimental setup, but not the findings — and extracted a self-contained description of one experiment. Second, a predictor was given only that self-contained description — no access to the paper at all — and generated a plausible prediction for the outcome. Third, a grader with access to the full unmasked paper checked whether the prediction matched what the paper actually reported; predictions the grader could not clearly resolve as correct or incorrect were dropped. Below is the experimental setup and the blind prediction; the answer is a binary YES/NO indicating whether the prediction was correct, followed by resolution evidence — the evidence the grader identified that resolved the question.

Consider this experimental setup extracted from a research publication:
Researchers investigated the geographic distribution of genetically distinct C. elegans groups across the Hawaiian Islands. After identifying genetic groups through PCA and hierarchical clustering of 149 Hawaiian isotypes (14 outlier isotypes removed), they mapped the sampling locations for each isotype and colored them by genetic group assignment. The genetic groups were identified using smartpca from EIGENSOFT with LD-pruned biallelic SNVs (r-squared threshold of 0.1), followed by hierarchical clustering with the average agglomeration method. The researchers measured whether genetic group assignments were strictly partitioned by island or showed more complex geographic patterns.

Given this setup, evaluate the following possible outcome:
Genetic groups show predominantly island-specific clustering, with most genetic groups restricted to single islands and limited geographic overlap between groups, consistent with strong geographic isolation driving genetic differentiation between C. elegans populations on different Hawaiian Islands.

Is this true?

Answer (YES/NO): NO